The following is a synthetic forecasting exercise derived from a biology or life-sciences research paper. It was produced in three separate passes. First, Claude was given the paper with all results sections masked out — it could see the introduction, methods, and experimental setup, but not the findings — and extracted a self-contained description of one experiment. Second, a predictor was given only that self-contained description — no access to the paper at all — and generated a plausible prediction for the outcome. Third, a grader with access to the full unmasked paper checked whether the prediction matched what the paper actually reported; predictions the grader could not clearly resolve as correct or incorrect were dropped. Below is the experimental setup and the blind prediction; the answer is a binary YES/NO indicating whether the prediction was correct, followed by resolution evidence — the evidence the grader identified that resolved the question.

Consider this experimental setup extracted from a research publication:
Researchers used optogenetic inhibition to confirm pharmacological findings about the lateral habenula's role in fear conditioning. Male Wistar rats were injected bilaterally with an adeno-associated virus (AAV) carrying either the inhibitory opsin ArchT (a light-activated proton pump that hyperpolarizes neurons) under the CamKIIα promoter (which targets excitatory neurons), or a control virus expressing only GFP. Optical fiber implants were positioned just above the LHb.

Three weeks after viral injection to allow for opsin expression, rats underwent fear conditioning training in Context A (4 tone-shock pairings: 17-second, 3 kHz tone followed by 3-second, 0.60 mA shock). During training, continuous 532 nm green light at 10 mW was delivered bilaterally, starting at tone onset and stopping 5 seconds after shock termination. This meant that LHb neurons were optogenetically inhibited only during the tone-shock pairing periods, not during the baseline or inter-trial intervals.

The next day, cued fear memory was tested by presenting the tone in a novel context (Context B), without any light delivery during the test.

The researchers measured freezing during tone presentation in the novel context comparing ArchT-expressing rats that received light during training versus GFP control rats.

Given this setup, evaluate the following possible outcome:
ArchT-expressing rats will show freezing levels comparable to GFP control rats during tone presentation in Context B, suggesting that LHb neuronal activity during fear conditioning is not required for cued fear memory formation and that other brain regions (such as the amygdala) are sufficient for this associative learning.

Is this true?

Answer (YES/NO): NO